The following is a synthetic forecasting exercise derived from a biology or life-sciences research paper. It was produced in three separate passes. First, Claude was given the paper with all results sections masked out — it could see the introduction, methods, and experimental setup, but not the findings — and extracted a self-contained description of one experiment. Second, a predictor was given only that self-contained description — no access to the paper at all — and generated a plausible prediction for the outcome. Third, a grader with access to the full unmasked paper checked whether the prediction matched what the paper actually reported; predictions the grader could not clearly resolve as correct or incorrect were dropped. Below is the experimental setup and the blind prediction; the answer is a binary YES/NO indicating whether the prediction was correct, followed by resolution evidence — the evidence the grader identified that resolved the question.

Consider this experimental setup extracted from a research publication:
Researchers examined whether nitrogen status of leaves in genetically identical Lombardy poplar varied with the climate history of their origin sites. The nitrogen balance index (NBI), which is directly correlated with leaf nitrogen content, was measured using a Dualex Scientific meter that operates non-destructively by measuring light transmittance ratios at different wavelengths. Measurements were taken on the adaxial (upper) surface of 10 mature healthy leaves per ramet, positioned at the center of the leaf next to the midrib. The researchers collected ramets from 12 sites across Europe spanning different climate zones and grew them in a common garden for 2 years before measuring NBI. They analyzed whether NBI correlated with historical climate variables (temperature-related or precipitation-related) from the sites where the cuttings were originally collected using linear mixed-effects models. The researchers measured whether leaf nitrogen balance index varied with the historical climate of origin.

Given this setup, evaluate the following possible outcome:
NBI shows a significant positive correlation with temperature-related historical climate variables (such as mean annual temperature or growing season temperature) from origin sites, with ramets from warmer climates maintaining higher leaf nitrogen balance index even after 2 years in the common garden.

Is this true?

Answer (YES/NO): NO